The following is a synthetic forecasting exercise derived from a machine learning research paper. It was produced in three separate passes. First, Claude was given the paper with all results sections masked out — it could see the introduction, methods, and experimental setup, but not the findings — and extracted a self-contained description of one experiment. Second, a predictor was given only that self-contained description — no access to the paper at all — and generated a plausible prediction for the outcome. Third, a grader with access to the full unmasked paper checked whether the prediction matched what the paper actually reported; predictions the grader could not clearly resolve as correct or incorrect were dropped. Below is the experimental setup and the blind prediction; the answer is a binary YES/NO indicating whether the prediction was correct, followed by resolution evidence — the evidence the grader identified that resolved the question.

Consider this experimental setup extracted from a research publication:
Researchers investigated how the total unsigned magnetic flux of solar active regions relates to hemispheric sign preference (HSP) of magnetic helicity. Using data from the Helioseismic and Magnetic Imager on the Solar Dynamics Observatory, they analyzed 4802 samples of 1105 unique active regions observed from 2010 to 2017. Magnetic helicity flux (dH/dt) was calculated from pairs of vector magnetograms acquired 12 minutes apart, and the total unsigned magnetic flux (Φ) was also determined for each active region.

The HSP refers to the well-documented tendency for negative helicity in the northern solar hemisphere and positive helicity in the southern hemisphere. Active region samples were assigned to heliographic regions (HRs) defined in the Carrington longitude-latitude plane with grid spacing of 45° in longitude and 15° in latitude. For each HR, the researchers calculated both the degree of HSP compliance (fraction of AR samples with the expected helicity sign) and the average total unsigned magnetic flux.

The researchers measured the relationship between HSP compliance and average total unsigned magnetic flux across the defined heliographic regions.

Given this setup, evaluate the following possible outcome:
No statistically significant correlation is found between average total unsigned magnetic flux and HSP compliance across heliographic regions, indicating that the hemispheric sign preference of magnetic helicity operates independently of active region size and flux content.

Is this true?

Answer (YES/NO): NO